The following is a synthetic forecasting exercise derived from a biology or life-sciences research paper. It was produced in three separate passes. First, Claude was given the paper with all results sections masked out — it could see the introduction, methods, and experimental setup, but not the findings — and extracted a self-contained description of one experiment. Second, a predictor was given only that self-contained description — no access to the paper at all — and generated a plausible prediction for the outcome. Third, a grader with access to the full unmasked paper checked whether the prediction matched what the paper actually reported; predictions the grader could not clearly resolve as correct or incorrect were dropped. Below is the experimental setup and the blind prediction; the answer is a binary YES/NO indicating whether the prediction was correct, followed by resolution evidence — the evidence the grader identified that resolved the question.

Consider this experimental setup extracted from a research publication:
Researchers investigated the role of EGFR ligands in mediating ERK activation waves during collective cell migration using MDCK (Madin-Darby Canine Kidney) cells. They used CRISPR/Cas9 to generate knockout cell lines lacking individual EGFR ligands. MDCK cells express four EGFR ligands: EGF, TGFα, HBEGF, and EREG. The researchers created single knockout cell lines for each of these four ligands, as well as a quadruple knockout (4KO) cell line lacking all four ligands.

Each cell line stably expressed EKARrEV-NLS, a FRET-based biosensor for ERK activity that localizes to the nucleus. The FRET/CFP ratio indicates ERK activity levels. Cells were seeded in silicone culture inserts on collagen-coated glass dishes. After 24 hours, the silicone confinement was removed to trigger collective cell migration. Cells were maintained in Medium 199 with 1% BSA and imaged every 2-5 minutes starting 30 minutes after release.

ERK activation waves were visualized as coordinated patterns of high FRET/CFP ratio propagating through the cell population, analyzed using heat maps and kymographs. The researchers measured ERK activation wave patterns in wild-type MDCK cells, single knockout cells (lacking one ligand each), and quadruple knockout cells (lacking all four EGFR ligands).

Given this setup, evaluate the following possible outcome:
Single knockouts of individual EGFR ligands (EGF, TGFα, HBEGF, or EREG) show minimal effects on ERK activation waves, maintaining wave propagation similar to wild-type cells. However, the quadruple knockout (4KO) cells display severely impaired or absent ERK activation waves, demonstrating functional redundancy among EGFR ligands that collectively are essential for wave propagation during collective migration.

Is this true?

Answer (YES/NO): YES